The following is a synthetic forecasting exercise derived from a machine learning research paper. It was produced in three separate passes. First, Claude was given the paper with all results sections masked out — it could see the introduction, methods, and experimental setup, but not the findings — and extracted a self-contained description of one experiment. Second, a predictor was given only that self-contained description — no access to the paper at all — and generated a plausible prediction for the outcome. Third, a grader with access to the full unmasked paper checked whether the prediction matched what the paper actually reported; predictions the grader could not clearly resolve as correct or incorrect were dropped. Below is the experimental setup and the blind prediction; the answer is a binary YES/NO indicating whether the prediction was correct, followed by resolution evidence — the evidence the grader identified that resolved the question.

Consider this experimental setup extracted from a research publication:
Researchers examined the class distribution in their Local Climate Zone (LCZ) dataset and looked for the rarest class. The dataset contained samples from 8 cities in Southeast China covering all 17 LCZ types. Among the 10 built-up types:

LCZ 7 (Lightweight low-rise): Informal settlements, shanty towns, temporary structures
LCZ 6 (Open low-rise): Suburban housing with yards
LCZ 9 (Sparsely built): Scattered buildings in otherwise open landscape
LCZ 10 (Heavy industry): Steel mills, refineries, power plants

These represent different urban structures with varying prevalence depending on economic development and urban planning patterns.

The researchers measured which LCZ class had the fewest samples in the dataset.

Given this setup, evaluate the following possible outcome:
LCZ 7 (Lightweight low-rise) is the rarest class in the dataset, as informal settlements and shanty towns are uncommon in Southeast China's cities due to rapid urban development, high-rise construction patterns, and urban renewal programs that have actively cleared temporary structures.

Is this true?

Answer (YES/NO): YES